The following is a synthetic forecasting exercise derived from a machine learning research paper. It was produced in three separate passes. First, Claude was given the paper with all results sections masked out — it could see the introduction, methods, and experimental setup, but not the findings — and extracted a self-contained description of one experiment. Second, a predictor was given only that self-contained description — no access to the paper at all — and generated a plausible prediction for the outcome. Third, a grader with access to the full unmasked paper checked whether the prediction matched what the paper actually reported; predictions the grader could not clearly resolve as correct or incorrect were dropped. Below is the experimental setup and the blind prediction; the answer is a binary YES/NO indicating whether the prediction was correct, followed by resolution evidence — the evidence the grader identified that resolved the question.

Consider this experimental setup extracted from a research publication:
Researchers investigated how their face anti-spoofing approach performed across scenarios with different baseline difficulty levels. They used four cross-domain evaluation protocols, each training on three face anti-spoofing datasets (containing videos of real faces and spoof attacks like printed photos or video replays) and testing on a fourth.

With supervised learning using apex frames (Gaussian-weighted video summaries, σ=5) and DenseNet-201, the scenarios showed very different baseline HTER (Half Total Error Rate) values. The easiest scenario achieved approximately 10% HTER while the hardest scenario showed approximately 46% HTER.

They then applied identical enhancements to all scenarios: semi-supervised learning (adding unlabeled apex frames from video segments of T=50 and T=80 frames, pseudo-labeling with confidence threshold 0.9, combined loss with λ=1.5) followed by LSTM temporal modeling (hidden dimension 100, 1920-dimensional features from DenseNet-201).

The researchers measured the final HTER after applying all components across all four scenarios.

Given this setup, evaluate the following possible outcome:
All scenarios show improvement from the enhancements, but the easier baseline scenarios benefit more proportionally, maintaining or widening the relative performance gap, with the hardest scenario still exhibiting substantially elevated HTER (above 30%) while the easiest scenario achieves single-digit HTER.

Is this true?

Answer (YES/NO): NO